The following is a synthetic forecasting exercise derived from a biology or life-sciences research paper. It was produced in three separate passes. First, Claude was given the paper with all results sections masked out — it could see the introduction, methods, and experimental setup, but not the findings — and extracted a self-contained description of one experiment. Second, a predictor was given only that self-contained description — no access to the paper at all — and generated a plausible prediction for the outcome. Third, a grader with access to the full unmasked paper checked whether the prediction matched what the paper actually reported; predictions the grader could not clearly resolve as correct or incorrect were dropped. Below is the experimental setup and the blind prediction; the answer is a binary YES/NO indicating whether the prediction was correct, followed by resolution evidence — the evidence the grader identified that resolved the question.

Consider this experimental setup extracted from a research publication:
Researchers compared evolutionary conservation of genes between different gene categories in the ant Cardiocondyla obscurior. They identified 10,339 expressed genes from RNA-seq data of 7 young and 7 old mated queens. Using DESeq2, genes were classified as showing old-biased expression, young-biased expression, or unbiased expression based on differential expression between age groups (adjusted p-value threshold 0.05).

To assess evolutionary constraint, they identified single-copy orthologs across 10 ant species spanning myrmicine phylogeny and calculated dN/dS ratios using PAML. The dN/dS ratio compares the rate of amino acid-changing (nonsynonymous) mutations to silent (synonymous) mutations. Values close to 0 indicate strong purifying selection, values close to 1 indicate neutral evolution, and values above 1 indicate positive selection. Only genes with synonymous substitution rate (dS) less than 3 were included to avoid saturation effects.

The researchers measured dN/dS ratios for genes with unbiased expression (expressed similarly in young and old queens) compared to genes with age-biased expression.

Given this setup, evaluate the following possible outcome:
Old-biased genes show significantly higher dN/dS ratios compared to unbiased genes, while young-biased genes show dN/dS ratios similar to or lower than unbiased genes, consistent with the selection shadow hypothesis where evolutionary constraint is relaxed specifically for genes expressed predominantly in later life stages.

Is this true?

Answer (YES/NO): NO